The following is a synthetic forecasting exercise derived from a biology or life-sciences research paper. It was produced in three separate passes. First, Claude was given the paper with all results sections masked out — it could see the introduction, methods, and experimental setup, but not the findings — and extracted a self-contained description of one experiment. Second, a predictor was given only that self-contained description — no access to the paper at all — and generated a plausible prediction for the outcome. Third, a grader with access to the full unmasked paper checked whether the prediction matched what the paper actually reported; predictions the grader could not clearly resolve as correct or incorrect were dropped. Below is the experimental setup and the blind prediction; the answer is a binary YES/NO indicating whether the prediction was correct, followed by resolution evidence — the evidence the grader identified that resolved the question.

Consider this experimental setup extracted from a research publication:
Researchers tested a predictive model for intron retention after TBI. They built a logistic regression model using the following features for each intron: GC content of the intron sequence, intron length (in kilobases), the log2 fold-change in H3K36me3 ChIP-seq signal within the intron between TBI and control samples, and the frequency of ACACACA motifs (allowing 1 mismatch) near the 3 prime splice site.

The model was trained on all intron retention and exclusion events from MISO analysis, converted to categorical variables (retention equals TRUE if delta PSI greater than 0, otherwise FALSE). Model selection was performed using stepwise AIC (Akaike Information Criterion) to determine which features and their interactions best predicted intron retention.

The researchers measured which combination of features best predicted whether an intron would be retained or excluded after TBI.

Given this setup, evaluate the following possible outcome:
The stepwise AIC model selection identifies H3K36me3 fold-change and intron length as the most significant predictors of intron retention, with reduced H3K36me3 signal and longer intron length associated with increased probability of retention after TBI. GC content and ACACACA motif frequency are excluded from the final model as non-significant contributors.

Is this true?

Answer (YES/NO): NO